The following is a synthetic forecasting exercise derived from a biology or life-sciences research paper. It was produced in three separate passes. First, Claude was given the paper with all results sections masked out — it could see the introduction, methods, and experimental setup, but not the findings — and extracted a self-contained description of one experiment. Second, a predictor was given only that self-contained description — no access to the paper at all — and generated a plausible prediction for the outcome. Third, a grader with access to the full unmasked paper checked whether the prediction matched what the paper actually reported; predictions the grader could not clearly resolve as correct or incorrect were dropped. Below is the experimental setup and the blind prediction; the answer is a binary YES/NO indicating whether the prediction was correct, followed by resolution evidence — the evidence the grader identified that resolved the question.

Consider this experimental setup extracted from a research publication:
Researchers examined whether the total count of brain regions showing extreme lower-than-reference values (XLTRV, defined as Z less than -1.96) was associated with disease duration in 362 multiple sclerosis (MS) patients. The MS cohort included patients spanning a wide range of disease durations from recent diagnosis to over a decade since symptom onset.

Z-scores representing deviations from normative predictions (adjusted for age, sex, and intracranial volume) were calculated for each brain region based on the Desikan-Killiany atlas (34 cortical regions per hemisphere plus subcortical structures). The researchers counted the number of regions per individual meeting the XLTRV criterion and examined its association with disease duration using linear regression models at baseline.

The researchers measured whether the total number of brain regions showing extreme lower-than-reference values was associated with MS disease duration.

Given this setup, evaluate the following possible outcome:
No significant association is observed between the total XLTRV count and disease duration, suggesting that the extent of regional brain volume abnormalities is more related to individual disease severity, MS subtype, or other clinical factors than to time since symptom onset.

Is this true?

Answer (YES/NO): YES